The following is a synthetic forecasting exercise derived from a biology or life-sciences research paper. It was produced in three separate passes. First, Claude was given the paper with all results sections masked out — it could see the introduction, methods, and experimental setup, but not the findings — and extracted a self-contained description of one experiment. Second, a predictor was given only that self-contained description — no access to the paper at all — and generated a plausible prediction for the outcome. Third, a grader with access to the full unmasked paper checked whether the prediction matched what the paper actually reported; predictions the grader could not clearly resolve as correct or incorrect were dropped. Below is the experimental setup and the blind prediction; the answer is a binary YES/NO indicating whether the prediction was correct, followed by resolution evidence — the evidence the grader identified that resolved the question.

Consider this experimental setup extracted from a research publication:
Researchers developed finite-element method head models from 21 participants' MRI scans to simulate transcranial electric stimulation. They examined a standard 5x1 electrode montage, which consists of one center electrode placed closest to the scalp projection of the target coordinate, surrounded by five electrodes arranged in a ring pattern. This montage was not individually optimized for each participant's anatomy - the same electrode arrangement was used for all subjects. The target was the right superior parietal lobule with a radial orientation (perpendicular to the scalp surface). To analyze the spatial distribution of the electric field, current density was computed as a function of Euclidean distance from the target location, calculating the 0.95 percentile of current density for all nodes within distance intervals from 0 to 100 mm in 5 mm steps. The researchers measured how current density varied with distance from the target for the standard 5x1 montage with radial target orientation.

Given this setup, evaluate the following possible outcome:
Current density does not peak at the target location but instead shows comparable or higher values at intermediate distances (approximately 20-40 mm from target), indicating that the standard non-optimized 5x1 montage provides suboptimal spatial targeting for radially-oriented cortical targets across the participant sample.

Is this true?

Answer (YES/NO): YES